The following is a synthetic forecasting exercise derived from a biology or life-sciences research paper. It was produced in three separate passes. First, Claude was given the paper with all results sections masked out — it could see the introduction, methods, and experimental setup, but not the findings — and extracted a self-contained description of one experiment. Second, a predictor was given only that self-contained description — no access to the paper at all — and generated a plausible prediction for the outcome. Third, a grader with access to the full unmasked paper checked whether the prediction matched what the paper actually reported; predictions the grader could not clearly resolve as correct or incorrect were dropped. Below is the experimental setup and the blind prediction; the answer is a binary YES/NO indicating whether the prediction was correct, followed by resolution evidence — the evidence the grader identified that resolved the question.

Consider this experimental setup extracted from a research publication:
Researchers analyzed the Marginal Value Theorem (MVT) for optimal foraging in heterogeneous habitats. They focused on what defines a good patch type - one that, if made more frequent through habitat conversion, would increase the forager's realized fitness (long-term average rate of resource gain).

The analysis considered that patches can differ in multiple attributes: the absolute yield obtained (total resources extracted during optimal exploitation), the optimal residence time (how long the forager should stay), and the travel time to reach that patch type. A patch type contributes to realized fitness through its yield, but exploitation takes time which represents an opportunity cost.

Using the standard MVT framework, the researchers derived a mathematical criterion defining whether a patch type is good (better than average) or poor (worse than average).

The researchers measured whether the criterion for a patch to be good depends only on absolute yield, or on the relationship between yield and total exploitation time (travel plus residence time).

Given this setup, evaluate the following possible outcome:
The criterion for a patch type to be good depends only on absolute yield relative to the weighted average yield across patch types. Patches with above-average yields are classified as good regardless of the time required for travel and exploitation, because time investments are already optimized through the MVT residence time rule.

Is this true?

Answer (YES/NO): NO